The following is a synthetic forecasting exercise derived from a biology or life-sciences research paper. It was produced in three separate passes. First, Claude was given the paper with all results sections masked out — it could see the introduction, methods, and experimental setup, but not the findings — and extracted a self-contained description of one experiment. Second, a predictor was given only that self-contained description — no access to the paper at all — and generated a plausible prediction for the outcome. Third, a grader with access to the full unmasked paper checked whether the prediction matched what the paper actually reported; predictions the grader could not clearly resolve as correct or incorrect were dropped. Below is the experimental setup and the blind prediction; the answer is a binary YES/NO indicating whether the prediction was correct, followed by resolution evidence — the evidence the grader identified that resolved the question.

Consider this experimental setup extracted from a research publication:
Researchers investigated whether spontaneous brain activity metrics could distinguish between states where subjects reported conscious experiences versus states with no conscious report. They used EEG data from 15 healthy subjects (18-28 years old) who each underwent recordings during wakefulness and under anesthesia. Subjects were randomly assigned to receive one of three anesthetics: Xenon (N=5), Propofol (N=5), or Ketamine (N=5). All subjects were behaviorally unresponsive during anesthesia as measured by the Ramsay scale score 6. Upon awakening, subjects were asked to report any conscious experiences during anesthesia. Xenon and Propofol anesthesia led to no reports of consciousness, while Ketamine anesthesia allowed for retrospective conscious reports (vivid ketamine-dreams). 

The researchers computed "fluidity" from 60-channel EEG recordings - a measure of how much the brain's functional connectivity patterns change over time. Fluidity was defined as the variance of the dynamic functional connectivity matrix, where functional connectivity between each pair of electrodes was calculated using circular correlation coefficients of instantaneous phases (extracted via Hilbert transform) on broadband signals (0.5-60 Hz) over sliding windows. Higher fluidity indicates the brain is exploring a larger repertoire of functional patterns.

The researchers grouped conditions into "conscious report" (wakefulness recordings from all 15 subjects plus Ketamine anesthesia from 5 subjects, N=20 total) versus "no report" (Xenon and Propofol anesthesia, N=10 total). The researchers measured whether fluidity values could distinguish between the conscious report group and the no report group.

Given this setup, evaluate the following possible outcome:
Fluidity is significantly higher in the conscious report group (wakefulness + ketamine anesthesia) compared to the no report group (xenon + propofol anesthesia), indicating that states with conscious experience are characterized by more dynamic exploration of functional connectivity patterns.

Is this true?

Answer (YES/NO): YES